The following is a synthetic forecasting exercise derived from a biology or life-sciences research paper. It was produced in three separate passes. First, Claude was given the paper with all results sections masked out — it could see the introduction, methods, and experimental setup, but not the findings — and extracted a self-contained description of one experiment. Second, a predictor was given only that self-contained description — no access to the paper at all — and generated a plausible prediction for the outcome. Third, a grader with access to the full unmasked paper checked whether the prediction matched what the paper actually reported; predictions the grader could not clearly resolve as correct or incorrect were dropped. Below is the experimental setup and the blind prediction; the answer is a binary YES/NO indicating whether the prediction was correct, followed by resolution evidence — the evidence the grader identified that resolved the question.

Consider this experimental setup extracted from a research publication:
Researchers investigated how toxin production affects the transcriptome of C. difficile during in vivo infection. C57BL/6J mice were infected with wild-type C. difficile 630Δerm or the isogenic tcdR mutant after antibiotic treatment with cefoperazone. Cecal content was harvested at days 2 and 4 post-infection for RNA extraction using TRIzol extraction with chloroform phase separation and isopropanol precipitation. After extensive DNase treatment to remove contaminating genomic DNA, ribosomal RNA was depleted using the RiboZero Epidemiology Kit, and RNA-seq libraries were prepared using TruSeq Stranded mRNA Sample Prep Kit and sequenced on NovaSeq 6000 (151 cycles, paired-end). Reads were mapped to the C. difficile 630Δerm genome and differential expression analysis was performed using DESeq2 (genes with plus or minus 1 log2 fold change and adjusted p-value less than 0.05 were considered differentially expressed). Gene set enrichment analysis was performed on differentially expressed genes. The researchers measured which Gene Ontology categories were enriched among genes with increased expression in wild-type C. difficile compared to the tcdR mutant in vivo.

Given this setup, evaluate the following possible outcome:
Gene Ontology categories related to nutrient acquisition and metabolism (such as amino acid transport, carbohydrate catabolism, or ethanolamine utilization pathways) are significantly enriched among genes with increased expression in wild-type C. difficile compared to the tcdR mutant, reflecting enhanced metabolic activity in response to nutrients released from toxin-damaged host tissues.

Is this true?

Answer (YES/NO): YES